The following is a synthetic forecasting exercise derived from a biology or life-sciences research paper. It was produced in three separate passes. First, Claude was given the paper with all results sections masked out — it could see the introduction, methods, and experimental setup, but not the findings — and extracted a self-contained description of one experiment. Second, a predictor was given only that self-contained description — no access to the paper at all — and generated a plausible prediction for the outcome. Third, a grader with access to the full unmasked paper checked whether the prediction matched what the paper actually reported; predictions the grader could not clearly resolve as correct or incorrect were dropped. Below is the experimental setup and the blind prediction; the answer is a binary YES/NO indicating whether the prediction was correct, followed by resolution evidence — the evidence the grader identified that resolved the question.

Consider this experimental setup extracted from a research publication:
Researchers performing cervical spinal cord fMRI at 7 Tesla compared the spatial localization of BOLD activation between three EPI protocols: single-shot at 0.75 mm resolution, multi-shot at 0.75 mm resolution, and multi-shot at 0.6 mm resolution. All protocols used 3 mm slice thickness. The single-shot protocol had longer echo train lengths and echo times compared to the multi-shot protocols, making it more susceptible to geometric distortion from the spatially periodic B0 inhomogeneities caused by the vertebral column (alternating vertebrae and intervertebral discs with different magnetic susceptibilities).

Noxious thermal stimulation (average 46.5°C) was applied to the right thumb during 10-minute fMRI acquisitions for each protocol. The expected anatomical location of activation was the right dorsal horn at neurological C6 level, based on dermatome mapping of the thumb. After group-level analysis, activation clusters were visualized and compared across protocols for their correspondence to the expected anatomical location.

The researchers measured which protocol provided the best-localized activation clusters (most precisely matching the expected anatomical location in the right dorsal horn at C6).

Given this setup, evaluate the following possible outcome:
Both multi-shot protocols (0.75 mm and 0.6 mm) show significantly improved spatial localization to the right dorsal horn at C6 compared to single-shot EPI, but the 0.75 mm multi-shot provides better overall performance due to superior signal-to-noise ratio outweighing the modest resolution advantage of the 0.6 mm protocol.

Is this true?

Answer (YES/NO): NO